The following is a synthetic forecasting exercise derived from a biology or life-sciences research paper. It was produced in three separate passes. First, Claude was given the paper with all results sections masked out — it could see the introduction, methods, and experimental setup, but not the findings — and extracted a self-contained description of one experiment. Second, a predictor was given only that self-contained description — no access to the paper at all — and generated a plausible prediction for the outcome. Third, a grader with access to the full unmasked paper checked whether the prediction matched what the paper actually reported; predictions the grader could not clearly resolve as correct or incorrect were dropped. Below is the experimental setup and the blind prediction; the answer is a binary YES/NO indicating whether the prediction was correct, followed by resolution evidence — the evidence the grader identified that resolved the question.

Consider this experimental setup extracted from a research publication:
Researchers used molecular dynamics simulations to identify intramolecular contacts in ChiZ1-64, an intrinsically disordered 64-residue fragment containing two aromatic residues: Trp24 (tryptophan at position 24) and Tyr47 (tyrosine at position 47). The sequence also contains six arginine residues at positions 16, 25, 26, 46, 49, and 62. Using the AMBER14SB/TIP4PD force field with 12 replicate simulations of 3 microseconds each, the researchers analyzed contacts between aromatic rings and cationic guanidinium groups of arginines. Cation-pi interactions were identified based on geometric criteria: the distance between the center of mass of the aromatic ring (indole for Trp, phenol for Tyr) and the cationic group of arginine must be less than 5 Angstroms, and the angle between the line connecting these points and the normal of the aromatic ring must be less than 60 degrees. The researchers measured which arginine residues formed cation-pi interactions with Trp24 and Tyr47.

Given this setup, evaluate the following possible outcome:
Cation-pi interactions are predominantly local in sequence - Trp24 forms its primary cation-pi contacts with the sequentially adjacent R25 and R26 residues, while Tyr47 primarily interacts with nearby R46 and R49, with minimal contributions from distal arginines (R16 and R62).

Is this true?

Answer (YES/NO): NO